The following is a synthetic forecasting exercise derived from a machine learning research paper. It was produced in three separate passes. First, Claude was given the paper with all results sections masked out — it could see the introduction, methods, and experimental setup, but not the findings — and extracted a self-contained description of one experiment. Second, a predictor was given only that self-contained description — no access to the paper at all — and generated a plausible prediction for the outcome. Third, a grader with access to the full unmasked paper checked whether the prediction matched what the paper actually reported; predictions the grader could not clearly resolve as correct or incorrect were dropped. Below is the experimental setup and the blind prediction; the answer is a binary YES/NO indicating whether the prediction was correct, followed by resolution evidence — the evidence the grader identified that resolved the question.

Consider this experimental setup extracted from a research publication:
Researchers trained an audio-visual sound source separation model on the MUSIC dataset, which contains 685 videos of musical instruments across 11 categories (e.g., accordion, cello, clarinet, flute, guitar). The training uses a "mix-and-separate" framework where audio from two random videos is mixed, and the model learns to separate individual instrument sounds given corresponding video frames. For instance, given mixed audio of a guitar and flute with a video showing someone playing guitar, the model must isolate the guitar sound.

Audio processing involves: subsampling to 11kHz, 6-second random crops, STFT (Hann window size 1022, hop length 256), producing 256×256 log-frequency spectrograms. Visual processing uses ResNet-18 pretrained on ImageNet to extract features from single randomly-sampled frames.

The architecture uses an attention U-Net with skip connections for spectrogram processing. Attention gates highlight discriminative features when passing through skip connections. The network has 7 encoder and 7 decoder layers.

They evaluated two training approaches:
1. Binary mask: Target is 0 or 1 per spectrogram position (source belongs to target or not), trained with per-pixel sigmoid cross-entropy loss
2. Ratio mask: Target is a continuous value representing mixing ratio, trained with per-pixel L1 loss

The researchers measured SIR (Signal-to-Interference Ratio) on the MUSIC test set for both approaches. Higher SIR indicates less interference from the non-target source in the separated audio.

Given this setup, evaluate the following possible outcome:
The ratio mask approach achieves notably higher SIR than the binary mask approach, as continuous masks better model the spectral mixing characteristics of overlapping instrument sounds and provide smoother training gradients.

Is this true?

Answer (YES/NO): NO